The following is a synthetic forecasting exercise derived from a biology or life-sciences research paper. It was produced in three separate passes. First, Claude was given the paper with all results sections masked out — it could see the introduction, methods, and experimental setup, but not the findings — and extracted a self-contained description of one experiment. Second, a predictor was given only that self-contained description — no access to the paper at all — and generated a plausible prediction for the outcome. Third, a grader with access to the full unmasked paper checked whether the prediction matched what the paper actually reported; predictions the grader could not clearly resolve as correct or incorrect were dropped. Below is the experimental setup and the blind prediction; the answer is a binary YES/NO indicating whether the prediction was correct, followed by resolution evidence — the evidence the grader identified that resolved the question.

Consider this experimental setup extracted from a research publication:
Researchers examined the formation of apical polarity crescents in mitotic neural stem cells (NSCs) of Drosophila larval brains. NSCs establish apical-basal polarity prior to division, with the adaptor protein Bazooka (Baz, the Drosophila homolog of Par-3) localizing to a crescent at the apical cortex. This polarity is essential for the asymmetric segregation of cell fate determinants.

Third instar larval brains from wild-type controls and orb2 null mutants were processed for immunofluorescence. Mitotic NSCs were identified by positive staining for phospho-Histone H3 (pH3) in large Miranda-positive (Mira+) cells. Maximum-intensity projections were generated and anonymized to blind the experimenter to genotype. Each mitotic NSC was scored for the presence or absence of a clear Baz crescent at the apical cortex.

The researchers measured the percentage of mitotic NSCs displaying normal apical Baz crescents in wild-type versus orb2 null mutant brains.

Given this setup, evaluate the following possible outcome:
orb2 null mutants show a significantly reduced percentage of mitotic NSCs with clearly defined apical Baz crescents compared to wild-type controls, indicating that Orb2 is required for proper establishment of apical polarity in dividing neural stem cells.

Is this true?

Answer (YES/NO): NO